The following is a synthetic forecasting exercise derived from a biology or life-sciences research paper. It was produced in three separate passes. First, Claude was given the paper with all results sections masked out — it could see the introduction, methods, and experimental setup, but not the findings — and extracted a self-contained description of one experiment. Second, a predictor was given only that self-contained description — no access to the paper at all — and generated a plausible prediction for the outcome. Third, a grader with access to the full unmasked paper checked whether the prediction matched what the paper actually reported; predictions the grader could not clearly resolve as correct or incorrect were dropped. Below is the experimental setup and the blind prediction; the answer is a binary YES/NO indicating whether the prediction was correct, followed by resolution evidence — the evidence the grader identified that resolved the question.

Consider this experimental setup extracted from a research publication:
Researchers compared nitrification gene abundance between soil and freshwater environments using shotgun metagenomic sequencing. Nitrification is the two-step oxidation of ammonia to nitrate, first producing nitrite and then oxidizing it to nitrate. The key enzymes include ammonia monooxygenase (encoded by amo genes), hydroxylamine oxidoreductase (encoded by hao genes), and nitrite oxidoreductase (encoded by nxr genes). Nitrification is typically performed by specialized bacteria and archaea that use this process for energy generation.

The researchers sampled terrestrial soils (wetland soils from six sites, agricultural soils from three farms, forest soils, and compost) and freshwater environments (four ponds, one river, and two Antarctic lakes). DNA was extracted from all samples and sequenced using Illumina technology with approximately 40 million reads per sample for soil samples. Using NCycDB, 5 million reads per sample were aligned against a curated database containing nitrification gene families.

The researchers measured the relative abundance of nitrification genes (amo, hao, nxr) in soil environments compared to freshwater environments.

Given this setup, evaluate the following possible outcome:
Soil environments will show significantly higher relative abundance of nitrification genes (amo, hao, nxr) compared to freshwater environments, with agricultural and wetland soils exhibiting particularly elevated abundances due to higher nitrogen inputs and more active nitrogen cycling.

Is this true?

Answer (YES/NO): NO